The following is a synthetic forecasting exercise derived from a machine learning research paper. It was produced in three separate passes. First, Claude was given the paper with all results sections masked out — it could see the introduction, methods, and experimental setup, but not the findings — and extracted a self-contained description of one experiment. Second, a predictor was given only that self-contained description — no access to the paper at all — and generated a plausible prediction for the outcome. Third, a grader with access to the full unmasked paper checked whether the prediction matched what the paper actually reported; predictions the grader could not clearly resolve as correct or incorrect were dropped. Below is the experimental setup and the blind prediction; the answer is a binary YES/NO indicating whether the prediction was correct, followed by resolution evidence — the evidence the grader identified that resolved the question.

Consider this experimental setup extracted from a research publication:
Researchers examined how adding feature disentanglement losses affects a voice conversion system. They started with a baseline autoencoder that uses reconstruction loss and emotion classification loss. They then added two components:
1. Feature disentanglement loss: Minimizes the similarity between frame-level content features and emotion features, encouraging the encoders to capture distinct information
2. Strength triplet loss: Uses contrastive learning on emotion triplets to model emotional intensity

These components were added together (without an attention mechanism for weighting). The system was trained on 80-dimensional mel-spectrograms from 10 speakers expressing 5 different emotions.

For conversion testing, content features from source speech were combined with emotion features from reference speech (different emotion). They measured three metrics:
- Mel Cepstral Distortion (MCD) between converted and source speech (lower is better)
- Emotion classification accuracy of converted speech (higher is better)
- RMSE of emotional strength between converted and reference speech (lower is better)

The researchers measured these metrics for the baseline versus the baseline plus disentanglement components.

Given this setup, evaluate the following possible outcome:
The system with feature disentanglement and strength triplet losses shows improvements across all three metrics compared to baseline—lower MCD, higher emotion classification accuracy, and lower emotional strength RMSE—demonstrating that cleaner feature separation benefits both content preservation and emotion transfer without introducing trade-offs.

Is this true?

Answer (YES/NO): YES